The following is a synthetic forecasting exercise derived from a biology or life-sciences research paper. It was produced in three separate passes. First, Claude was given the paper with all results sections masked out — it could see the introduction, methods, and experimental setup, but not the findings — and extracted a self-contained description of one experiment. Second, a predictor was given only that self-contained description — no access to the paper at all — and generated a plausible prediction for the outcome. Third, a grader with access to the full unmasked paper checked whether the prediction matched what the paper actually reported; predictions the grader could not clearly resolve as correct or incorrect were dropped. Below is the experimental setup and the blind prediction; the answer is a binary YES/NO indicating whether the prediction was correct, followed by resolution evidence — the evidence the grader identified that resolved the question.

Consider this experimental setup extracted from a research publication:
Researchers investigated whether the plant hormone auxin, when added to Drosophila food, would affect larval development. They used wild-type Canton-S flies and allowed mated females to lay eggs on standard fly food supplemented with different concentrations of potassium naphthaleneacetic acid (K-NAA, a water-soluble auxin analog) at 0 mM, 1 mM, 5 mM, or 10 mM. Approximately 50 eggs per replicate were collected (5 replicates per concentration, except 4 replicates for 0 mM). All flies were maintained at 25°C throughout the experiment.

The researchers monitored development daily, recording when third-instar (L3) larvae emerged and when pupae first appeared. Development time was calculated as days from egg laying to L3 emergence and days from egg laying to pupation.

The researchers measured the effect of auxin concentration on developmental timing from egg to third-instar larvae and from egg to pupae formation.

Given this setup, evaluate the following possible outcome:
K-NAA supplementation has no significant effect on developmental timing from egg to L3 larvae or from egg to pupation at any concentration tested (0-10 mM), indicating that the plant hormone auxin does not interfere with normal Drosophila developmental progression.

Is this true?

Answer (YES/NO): NO